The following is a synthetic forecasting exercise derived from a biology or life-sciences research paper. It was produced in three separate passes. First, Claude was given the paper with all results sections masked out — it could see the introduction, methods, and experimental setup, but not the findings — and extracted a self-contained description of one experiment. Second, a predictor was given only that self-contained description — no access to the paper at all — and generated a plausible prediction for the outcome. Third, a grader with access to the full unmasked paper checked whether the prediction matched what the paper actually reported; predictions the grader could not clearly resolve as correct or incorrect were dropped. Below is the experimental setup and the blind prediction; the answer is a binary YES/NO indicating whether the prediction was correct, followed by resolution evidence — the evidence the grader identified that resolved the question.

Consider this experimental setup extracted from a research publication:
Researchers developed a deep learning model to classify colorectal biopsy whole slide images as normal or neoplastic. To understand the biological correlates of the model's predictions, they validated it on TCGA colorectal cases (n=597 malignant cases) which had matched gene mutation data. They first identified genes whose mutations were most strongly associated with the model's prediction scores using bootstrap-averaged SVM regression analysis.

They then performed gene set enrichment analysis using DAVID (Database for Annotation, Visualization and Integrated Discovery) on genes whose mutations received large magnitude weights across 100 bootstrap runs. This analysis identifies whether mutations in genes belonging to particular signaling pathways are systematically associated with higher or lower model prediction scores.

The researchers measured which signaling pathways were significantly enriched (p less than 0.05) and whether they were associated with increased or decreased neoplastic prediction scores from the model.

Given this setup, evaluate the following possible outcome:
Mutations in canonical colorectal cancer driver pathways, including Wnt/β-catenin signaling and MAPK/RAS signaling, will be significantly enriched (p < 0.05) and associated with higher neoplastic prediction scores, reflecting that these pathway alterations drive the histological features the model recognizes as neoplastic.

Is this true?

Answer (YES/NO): NO